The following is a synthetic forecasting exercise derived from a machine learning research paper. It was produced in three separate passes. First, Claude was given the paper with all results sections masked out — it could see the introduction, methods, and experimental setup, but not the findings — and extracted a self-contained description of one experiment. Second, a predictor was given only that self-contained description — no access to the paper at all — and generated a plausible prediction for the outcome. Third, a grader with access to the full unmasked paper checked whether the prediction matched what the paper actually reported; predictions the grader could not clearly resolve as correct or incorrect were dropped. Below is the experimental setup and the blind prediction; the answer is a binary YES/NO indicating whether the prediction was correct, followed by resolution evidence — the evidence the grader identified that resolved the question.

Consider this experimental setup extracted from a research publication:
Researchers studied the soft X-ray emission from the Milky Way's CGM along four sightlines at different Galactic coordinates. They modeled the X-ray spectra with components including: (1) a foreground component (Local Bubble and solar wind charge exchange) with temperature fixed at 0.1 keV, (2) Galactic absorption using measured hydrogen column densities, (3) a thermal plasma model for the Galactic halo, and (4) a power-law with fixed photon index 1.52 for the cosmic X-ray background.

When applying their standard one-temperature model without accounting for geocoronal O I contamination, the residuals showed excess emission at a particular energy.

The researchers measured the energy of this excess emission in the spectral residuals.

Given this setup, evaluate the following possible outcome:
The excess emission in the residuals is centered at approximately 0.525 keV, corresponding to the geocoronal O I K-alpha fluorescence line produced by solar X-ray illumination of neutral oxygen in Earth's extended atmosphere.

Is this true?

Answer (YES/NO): YES